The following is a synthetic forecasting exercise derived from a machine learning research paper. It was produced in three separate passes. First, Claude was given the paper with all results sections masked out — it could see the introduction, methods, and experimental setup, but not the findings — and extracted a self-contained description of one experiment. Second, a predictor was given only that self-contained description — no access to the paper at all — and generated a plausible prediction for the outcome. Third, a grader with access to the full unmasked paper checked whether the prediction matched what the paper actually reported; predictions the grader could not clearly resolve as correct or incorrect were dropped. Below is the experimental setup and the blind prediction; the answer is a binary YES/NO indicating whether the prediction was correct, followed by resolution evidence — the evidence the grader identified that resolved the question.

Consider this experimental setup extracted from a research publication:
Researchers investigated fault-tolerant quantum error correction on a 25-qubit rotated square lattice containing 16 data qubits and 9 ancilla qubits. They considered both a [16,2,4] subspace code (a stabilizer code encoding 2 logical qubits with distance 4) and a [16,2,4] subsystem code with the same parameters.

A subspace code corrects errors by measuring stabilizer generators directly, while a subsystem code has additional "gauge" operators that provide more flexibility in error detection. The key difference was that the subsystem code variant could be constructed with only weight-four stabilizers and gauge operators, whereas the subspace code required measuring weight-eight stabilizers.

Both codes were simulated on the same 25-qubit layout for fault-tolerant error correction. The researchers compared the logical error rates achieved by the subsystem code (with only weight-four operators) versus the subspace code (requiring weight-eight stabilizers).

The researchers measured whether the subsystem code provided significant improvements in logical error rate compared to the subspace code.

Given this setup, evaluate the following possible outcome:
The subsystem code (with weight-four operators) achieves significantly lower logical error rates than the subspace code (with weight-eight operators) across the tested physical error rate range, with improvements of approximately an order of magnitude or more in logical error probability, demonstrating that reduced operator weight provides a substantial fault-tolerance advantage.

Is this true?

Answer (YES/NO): NO